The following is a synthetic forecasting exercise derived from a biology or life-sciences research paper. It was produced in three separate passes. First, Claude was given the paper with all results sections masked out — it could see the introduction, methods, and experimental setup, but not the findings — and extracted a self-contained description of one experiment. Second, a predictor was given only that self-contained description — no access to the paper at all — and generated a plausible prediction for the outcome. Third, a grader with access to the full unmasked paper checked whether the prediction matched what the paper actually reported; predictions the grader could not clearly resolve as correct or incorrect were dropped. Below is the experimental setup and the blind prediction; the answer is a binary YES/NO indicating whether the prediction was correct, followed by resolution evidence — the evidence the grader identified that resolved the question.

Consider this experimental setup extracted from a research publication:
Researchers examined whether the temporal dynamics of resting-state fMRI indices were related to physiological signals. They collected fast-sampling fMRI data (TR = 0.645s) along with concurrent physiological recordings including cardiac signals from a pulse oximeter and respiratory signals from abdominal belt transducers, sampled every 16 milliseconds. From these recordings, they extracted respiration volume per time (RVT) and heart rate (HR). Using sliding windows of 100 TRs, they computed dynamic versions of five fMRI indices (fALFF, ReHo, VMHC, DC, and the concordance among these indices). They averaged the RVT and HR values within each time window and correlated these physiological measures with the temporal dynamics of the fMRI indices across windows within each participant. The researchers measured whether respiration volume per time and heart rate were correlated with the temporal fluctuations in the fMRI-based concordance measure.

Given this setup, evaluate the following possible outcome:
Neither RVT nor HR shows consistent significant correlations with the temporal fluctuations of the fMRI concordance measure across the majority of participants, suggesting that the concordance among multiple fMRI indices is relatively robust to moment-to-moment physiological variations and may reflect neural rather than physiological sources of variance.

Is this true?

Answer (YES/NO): YES